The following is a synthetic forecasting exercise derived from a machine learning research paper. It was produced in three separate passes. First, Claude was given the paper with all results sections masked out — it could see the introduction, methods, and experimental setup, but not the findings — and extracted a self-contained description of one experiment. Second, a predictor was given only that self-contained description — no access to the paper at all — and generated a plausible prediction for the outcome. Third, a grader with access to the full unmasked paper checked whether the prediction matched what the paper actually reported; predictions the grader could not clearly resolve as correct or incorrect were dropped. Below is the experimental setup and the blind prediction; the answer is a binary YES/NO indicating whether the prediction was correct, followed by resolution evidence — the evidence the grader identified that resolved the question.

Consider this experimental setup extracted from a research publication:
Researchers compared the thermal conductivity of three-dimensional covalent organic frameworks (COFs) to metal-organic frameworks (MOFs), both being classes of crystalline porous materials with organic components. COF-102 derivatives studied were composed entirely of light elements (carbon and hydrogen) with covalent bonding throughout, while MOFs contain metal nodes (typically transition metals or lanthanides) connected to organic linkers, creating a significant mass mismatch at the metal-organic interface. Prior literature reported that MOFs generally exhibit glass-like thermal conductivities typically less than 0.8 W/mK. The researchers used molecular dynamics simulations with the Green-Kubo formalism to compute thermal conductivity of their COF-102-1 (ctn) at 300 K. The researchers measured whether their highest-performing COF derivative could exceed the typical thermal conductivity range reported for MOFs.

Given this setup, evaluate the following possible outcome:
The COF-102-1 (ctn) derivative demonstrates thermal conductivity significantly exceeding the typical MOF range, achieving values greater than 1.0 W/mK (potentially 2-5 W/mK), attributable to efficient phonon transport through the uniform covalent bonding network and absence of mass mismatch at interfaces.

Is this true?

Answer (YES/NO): NO